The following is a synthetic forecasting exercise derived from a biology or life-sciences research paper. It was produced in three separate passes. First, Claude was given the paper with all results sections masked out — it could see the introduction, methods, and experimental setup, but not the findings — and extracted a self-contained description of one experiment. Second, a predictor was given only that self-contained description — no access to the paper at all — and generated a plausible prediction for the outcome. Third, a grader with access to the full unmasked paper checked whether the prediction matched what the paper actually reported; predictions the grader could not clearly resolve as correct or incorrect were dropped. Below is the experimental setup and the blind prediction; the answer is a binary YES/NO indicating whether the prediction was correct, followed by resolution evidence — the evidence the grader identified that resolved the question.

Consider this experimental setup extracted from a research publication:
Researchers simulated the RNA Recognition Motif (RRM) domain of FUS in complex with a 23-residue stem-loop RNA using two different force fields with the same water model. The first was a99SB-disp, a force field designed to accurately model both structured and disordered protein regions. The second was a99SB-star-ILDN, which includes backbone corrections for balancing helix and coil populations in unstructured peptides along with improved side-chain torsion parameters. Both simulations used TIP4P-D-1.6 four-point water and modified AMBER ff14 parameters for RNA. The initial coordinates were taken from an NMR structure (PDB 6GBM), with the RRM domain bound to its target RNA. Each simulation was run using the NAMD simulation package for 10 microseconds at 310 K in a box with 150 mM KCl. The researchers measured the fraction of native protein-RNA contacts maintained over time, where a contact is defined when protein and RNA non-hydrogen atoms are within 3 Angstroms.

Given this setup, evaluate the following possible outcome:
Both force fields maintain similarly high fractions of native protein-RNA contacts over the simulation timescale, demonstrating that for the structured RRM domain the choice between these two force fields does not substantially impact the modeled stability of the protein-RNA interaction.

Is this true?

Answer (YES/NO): NO